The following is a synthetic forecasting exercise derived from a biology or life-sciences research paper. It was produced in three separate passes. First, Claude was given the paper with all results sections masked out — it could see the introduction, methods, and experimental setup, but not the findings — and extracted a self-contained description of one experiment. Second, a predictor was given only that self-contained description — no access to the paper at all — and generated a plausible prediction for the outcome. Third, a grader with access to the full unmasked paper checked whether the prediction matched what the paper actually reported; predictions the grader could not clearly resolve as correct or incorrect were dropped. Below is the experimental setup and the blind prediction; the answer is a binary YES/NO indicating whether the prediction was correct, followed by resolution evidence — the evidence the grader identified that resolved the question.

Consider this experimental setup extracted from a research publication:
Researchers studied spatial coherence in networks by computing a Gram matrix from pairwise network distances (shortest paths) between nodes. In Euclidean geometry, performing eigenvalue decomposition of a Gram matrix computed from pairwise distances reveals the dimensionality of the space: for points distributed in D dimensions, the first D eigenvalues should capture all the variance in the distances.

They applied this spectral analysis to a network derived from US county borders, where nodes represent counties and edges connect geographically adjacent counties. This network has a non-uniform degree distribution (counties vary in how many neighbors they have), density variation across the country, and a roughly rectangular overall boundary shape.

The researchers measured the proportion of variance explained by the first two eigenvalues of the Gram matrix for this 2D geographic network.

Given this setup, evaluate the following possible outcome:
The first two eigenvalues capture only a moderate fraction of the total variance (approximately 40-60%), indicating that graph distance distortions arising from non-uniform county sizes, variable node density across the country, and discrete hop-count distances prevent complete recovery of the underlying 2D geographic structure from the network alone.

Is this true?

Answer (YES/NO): NO